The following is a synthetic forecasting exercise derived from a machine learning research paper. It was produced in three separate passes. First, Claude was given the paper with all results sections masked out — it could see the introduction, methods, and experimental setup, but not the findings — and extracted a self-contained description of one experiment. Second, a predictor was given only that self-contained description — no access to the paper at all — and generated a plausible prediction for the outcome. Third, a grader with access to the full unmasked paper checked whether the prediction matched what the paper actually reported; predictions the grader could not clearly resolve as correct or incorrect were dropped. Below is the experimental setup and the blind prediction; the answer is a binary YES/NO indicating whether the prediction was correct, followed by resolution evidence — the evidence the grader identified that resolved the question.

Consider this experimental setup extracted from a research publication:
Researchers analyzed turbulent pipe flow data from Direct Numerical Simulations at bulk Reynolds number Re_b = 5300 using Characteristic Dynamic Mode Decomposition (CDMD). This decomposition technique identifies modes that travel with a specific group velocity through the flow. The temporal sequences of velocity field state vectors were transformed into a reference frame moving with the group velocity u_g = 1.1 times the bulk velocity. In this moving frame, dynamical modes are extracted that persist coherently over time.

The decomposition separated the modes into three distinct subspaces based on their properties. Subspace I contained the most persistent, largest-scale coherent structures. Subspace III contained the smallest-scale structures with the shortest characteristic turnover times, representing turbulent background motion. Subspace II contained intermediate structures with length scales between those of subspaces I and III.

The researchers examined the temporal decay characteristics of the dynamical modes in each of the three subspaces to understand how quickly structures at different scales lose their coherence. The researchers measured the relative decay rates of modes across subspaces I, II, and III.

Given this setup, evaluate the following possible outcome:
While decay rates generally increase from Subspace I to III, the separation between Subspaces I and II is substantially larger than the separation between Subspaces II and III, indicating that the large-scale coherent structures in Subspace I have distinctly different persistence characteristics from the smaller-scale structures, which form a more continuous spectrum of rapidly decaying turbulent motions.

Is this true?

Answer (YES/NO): NO